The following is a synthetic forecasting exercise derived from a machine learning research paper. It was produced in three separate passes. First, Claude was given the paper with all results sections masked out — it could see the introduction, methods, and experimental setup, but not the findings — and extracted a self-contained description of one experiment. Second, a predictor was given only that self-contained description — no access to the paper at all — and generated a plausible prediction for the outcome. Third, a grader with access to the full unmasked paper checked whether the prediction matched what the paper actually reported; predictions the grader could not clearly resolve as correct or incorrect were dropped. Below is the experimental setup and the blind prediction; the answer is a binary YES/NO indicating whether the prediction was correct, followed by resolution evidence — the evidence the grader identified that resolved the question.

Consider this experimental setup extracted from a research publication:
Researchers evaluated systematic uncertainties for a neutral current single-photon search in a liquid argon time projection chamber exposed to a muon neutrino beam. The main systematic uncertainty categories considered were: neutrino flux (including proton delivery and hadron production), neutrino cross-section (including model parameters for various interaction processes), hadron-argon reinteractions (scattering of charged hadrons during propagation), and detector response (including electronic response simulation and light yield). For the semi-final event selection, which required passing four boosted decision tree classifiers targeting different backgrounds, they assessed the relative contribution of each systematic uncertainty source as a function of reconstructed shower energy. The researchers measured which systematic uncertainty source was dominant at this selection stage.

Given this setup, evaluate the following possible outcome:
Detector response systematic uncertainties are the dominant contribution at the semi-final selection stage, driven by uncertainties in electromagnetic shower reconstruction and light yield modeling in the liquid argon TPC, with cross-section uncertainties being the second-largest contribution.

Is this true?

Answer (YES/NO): NO